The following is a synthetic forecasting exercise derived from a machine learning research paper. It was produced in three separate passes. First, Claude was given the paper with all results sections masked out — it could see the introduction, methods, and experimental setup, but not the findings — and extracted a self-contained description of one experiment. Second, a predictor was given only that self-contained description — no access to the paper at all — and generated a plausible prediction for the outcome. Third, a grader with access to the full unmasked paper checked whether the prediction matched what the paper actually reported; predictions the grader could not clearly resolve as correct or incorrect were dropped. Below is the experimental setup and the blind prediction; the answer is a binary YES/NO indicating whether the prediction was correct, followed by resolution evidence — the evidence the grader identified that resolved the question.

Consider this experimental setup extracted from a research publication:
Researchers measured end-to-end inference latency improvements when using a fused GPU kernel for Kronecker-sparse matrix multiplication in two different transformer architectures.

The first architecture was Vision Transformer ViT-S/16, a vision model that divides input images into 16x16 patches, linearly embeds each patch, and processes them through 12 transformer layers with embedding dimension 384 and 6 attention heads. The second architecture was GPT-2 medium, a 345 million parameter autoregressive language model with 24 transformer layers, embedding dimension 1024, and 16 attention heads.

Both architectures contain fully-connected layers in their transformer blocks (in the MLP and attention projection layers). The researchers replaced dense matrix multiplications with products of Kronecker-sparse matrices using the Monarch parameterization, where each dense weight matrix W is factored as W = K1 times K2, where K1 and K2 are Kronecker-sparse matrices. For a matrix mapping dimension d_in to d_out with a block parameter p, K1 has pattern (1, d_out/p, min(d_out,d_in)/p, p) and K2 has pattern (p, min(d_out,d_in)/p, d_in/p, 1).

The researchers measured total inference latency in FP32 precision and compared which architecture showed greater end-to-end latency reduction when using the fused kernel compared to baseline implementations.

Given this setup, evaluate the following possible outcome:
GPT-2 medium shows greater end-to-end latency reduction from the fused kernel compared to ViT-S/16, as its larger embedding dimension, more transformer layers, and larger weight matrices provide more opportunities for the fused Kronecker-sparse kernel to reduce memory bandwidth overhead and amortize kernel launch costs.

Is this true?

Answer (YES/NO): NO